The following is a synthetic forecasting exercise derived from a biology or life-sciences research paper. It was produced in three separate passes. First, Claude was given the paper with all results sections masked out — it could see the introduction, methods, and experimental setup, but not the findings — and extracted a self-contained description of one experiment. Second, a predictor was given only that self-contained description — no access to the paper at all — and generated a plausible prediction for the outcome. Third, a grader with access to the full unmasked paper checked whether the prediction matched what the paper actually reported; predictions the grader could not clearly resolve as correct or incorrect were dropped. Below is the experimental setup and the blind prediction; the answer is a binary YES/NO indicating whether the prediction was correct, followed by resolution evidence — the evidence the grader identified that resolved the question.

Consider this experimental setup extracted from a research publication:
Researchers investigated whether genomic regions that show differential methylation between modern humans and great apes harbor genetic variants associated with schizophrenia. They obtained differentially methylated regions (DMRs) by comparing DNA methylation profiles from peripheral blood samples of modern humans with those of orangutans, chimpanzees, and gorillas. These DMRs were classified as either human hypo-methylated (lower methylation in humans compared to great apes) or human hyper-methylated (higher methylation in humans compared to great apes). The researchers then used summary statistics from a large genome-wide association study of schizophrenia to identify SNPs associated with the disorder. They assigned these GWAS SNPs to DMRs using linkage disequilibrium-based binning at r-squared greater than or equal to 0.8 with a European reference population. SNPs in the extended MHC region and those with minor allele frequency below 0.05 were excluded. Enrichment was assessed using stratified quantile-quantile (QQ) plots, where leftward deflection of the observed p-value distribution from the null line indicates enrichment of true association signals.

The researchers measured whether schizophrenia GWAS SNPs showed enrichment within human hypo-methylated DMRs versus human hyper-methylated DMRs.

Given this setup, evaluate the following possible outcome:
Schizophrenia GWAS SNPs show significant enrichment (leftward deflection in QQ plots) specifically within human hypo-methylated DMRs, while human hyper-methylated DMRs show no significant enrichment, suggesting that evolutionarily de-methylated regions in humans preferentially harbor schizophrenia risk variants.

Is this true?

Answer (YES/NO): YES